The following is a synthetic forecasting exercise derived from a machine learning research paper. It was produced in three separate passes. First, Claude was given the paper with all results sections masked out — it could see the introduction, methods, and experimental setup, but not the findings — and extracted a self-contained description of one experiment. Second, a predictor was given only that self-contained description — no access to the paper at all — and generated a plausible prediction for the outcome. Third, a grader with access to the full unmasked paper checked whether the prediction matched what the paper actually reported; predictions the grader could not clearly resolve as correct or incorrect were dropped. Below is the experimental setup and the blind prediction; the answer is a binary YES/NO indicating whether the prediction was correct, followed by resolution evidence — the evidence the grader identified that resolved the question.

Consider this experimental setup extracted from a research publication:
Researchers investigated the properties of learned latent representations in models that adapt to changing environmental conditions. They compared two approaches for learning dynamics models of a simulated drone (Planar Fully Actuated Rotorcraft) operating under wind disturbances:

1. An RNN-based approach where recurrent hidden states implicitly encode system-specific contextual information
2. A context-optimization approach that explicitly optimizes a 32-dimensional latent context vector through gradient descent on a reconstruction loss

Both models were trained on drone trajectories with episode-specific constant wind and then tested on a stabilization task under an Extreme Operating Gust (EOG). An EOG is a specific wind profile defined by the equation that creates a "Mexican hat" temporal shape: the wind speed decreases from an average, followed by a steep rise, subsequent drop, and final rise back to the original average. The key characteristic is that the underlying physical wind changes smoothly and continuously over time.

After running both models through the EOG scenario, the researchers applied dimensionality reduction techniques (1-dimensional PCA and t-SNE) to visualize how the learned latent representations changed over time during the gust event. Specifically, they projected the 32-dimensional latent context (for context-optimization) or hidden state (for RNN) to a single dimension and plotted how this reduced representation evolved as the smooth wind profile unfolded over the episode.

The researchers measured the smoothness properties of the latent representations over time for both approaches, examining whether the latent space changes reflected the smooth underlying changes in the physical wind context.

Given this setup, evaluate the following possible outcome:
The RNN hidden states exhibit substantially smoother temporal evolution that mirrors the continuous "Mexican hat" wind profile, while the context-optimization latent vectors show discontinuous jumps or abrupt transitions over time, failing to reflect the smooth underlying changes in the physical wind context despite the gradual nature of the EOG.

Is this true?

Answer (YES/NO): NO